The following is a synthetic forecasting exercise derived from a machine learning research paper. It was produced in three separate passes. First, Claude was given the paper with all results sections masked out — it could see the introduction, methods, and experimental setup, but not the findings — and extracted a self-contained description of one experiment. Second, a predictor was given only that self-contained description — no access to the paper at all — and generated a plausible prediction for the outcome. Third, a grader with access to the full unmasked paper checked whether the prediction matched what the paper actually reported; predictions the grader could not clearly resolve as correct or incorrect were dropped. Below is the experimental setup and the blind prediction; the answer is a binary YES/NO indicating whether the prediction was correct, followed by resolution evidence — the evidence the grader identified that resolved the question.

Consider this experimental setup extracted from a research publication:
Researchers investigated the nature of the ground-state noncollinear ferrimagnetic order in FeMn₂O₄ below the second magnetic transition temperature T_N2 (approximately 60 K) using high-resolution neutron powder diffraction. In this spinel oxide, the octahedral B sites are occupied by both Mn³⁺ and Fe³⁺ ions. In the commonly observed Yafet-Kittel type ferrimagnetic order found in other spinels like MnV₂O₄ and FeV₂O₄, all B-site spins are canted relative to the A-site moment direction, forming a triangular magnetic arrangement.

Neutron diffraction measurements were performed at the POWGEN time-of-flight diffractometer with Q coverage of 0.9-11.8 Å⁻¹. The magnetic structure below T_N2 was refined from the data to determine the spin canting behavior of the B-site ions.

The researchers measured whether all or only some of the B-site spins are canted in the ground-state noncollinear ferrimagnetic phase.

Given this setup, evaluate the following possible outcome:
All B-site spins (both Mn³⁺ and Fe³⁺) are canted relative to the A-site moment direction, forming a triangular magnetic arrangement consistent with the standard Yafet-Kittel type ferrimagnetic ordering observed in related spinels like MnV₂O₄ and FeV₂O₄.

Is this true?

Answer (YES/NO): NO